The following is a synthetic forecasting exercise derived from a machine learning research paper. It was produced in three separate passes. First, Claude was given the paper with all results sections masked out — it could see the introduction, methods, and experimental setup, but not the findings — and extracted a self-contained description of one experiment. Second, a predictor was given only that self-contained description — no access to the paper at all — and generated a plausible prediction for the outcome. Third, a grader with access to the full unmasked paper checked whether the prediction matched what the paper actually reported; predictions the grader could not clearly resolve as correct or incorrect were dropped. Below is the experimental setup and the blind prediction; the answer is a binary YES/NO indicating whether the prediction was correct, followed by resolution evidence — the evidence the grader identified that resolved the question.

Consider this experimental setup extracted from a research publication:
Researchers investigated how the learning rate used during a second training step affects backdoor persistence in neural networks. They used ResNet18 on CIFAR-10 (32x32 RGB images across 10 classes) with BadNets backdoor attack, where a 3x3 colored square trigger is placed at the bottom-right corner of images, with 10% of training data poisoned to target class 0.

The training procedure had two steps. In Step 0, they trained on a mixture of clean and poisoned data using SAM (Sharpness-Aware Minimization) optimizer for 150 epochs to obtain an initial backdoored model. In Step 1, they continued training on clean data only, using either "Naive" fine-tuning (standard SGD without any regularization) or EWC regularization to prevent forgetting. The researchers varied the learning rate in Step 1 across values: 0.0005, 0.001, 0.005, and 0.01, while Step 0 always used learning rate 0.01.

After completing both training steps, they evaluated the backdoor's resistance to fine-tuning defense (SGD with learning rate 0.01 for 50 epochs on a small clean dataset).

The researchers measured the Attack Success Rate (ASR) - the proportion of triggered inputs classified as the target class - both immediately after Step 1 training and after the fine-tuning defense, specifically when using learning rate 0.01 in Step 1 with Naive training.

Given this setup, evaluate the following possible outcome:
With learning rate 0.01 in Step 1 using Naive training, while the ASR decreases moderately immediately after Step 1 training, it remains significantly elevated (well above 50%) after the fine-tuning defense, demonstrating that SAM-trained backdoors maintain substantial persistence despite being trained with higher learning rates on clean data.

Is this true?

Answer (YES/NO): NO